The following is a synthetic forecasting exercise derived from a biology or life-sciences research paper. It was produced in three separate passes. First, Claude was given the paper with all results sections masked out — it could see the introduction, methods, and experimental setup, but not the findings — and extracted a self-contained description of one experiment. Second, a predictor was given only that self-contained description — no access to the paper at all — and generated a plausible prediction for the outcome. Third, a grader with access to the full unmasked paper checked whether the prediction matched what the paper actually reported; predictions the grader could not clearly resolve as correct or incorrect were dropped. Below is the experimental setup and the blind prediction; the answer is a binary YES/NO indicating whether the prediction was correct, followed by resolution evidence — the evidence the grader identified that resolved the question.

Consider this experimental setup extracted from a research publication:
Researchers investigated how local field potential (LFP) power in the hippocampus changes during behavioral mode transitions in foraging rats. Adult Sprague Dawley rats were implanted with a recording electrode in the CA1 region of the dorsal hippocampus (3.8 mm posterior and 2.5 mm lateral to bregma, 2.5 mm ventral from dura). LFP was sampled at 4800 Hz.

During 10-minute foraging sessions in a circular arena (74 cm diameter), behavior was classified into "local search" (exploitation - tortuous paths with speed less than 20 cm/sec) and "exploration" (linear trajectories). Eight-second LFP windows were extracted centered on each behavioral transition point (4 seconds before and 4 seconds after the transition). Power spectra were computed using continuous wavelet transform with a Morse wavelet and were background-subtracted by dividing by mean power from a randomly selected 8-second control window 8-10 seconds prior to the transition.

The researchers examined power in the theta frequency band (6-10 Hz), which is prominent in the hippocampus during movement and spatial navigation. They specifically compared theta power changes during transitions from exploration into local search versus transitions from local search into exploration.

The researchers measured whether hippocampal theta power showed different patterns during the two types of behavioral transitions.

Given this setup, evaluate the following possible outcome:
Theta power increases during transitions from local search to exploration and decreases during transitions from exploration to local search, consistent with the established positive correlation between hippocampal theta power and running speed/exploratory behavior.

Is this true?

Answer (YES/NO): YES